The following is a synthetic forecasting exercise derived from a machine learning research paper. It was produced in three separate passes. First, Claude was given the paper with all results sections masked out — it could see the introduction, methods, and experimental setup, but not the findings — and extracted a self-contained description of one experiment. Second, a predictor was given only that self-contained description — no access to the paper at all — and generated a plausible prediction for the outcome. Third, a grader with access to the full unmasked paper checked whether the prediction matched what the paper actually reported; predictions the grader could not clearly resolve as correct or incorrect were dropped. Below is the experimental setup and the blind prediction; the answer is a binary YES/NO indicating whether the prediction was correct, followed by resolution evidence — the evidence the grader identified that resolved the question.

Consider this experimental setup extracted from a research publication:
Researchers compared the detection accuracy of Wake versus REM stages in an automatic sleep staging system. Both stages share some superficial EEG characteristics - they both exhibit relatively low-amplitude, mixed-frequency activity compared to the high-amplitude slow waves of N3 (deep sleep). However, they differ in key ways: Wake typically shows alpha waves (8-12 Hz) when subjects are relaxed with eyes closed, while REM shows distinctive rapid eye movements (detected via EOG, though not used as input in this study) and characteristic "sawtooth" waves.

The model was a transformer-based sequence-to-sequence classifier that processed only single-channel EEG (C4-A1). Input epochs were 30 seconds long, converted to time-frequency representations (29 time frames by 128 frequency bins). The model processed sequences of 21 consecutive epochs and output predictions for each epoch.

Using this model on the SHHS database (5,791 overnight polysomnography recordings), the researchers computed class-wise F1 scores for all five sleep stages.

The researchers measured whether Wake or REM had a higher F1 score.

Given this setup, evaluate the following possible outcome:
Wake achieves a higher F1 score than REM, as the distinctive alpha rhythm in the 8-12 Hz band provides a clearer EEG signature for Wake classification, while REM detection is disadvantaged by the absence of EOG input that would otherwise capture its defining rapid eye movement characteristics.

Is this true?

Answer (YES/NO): YES